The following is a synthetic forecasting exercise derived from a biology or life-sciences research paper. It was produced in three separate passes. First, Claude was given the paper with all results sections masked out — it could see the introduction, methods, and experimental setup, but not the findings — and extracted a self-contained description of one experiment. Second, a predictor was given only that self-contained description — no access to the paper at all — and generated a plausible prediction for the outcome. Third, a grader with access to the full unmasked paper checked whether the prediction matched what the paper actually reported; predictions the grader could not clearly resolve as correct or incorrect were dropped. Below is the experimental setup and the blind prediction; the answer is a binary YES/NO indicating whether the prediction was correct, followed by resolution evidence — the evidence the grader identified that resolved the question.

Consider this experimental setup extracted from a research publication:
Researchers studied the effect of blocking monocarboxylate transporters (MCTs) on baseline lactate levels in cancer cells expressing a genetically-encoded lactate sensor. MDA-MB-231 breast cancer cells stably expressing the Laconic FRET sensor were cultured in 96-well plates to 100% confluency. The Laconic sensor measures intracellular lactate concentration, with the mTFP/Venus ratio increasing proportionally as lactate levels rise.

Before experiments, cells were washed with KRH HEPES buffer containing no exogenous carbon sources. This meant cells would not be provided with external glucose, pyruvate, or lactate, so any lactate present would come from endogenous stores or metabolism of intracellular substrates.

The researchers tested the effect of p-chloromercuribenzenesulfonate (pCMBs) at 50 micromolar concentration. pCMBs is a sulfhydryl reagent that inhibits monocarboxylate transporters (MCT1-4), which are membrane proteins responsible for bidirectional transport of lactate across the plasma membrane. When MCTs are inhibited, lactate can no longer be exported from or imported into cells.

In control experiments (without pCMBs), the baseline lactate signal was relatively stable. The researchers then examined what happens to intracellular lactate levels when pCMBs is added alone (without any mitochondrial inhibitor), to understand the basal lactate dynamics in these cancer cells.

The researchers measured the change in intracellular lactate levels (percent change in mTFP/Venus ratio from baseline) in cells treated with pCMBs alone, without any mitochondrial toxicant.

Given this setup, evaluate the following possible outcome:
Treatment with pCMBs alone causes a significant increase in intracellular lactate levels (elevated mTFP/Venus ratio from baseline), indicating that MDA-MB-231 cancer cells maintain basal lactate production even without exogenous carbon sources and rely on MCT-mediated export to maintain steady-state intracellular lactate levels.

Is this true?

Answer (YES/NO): NO